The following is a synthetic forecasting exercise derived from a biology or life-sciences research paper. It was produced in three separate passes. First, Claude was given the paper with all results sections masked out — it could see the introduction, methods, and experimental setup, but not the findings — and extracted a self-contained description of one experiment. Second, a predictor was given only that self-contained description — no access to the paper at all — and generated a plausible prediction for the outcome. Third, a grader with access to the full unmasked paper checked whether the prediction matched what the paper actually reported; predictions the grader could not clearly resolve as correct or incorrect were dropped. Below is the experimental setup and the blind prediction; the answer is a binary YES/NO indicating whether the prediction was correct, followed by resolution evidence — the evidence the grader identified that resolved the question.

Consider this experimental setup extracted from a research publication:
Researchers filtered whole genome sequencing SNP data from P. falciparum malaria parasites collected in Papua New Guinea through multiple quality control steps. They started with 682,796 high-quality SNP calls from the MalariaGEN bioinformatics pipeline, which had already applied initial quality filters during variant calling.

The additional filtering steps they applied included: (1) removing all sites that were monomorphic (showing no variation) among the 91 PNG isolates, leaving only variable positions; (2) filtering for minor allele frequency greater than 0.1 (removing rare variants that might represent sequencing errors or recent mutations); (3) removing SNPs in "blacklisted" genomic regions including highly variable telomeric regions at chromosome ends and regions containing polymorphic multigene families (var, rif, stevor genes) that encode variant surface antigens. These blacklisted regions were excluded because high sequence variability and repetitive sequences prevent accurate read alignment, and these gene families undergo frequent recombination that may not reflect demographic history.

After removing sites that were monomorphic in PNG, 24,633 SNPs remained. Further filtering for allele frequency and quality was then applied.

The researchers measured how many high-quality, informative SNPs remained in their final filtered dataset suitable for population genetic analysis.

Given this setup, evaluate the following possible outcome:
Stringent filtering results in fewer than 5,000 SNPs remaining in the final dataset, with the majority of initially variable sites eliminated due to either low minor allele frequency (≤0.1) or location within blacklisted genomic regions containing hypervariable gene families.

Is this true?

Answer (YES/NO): NO